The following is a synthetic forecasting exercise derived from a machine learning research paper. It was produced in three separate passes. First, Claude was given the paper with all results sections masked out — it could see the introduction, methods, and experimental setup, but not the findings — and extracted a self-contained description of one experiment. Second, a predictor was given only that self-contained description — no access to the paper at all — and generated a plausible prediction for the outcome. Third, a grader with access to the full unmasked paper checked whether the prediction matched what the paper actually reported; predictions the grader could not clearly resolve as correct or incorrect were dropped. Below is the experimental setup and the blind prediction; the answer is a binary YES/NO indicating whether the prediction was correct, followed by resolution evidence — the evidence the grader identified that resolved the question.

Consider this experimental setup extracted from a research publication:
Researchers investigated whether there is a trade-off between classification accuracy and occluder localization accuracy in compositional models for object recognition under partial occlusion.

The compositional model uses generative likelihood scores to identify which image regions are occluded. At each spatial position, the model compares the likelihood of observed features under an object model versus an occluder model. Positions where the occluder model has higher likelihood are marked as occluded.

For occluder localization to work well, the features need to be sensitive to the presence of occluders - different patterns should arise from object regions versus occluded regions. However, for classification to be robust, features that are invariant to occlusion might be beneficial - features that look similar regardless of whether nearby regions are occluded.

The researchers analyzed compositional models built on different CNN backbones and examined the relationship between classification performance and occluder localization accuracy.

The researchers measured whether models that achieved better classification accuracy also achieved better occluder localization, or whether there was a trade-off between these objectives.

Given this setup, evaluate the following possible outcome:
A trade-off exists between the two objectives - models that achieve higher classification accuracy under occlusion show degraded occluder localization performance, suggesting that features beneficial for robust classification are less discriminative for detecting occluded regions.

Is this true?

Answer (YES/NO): YES